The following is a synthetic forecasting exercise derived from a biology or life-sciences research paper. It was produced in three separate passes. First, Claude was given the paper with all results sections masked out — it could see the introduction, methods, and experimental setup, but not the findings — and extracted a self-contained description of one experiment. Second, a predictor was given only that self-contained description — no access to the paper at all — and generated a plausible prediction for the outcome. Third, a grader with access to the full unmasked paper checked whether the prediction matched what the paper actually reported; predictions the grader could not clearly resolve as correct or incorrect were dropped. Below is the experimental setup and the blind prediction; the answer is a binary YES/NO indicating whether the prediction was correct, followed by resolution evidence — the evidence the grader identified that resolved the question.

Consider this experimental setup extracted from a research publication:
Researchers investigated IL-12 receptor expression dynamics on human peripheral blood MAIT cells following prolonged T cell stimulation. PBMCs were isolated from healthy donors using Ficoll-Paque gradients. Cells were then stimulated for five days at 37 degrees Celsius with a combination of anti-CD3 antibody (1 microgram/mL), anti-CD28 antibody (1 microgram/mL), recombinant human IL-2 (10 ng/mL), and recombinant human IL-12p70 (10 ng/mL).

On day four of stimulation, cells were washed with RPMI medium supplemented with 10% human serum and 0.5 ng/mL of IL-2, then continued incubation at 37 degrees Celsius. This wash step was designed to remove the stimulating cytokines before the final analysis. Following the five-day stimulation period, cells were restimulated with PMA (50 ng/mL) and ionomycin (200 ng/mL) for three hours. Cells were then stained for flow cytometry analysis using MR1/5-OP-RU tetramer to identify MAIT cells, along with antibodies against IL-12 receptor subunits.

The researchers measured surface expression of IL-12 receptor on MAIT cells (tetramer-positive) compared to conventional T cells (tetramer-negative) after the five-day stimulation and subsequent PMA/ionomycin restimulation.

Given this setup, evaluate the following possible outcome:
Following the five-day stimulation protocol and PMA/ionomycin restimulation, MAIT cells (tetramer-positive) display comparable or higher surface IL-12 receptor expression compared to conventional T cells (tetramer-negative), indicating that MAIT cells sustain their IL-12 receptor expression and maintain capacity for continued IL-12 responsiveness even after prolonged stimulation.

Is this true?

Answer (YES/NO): YES